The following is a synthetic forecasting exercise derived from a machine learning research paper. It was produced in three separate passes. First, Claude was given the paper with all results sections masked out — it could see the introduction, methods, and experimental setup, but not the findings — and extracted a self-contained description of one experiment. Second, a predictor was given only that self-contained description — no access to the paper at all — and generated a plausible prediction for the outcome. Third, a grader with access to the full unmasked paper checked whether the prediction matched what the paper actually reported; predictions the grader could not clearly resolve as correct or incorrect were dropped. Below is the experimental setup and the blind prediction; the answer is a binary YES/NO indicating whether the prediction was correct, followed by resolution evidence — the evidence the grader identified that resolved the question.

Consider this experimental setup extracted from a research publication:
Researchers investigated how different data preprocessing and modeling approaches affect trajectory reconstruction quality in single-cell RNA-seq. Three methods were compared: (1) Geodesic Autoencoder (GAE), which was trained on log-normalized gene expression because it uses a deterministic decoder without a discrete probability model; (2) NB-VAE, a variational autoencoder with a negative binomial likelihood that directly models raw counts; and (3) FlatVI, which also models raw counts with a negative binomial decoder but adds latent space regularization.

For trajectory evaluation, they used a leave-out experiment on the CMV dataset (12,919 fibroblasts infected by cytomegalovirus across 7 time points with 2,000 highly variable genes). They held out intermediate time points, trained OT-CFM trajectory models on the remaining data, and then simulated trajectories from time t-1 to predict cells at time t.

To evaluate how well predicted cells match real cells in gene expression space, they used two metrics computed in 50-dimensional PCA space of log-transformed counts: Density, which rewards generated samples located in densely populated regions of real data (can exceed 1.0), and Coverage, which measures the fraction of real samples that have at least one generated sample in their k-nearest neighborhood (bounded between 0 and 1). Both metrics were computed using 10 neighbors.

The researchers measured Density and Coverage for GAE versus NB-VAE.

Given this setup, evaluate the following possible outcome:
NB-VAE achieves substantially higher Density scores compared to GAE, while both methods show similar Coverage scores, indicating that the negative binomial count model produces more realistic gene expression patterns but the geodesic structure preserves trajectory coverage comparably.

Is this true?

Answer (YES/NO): NO